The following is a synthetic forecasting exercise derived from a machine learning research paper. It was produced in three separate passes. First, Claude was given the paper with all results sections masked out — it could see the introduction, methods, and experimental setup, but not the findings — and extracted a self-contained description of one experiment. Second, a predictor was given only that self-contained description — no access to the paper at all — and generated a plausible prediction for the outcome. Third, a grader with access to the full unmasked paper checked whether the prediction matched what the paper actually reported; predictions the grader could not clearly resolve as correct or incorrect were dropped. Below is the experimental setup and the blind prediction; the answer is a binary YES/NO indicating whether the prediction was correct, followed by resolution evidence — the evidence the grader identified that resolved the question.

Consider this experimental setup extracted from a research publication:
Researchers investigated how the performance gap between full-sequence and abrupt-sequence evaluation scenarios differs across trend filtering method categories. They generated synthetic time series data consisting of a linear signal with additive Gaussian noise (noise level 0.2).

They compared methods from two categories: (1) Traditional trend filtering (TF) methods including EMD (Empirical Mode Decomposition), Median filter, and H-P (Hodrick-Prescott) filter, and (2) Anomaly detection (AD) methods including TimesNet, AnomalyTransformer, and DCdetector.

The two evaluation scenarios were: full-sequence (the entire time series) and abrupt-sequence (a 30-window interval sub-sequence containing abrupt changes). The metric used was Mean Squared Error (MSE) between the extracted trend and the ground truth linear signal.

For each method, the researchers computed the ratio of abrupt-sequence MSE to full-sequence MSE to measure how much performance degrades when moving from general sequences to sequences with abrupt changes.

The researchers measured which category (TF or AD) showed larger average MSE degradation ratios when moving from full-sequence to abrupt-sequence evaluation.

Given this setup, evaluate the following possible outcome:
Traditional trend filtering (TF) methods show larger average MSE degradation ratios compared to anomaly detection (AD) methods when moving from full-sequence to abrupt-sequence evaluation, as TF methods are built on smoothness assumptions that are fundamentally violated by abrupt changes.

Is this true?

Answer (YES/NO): NO